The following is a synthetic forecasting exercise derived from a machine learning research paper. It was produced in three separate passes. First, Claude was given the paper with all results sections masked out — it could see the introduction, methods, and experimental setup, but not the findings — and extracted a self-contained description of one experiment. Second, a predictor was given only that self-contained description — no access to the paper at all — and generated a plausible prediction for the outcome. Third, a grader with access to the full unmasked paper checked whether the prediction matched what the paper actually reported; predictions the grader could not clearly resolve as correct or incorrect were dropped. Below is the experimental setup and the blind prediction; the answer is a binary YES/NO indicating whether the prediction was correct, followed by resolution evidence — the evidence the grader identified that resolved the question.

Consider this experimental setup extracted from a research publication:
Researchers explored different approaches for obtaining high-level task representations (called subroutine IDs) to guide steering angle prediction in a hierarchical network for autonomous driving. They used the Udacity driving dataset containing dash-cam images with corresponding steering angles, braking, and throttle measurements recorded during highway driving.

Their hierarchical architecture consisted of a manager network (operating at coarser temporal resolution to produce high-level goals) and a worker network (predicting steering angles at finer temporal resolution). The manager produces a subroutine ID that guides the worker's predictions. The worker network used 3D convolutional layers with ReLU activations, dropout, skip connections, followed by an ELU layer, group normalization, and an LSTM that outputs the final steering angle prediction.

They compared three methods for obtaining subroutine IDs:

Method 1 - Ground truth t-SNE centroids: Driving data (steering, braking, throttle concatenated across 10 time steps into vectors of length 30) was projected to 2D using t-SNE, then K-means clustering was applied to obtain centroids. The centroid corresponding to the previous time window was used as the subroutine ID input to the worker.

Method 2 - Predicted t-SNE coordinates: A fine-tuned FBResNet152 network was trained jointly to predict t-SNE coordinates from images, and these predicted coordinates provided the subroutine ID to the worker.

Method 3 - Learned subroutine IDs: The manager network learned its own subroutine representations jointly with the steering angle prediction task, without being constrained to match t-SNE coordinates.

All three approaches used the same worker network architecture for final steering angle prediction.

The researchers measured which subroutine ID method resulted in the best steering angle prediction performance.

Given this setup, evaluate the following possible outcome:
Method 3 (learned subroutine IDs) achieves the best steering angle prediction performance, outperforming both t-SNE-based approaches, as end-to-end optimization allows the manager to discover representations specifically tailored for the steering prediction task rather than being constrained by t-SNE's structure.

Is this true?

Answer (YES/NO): YES